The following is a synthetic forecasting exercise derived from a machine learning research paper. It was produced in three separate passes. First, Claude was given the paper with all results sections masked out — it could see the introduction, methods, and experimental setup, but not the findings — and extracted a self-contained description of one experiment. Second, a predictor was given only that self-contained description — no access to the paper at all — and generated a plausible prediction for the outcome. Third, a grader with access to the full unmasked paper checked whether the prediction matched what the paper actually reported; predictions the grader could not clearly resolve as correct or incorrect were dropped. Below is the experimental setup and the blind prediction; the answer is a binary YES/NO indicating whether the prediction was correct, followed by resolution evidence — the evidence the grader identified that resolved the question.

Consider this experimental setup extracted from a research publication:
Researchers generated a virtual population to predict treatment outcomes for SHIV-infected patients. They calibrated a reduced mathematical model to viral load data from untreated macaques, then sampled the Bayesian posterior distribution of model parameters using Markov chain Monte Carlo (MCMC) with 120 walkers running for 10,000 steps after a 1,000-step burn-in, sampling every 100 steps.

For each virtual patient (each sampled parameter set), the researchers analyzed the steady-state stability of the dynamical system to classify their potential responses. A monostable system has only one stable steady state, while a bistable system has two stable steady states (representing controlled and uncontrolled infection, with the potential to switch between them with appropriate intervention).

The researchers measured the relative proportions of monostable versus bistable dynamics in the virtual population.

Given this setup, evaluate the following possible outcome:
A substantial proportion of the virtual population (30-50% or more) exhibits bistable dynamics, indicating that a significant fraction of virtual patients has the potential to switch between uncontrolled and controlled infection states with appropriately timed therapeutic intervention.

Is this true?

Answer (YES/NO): NO